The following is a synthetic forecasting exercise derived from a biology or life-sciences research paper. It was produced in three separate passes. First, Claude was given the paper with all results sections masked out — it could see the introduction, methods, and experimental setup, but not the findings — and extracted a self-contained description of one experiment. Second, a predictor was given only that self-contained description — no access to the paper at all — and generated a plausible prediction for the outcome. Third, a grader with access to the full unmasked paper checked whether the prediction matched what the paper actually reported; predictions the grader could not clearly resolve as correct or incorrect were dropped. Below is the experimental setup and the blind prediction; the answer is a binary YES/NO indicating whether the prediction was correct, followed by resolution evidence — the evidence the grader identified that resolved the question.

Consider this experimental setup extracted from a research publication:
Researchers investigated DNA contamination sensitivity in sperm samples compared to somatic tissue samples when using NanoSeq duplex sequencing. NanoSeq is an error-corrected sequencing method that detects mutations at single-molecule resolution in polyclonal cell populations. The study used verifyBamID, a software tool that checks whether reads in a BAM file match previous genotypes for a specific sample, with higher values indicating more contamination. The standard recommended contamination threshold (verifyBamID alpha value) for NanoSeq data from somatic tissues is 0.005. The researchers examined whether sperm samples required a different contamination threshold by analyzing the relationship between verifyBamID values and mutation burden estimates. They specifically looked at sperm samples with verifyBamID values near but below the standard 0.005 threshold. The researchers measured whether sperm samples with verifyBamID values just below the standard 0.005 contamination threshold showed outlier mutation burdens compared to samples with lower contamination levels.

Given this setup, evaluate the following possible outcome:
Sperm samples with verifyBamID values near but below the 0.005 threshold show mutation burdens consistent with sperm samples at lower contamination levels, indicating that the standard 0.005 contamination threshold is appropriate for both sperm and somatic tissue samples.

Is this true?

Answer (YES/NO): NO